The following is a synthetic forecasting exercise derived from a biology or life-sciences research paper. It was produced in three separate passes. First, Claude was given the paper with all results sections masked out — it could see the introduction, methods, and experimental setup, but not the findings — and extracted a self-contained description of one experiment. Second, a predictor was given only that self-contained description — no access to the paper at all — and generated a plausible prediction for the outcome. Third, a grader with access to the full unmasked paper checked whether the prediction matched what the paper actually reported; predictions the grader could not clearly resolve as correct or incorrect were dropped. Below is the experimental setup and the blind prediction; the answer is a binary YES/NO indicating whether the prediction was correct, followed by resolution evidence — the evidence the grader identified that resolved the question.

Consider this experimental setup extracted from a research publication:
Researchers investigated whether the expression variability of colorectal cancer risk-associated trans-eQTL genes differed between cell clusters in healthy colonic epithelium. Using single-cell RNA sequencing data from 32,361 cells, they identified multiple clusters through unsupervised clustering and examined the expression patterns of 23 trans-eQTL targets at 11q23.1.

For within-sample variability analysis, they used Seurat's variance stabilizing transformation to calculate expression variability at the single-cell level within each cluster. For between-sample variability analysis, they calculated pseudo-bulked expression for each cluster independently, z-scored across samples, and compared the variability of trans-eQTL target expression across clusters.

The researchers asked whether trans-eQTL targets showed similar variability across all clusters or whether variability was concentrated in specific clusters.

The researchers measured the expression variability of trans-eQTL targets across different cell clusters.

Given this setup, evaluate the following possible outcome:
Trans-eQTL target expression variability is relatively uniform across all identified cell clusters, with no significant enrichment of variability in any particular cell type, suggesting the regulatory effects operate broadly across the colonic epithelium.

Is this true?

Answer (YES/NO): NO